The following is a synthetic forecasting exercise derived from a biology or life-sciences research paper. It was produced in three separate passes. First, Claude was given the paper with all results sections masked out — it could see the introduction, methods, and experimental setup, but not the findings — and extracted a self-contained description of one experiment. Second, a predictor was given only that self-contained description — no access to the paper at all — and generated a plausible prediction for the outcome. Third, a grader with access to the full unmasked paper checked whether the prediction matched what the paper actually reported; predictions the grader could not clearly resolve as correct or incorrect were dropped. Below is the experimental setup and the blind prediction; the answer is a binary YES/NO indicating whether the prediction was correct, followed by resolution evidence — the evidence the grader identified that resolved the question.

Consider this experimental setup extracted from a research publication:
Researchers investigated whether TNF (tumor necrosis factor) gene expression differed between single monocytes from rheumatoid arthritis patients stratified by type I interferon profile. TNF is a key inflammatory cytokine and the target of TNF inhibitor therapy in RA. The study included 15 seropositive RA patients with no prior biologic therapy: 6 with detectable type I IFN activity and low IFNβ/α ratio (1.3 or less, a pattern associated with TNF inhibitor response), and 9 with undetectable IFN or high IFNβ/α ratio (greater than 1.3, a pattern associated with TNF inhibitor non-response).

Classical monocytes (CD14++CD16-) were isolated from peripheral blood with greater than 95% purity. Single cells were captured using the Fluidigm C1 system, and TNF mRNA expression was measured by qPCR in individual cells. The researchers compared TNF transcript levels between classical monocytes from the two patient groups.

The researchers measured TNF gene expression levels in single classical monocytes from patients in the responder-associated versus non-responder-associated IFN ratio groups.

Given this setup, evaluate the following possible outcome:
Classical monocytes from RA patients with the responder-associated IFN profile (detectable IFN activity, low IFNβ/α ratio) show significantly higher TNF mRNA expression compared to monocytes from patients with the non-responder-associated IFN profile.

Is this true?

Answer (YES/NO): NO